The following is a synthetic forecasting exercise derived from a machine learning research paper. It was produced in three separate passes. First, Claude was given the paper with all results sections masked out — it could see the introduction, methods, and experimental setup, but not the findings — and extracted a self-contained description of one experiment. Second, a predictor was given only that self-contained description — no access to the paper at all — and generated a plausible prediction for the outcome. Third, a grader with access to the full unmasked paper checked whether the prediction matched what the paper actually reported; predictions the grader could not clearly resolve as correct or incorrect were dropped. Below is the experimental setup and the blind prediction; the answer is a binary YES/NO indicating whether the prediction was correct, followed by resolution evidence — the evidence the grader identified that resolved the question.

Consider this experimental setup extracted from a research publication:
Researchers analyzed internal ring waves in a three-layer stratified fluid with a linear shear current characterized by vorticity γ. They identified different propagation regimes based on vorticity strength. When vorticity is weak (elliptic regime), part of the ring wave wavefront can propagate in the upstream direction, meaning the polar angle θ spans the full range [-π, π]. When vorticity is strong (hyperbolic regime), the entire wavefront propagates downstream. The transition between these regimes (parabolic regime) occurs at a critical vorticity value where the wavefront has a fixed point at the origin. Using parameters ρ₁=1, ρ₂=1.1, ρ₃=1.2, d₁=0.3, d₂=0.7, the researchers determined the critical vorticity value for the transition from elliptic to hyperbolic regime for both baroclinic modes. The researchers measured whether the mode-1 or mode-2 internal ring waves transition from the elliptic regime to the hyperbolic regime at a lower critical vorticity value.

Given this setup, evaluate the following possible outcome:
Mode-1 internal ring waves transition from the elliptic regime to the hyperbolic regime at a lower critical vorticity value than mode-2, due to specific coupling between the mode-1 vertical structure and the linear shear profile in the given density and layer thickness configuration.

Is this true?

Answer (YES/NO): NO